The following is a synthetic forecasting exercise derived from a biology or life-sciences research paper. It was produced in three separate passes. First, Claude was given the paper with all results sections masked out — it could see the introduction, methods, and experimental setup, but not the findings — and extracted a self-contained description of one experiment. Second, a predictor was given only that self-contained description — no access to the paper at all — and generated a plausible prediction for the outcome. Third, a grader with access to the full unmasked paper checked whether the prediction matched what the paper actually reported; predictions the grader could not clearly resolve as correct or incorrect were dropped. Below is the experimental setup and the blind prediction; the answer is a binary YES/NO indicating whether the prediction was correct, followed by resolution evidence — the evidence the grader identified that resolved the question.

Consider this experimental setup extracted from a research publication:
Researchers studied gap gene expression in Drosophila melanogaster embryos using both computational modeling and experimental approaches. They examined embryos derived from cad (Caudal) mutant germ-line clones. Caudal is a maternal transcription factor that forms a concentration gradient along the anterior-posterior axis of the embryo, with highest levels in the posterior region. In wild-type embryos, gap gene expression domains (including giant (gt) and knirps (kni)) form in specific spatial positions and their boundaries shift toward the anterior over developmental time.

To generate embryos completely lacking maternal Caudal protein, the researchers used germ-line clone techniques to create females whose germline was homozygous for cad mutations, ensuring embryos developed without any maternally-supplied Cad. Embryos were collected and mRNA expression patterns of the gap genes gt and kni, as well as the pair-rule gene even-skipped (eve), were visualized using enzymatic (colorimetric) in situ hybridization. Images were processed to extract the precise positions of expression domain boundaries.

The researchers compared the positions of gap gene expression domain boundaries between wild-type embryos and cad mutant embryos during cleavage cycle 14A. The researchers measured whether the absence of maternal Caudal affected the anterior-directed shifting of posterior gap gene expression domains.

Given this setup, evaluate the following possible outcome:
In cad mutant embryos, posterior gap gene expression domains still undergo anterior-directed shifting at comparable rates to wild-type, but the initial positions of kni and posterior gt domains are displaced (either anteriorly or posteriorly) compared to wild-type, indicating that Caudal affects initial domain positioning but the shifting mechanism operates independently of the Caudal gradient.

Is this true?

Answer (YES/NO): NO